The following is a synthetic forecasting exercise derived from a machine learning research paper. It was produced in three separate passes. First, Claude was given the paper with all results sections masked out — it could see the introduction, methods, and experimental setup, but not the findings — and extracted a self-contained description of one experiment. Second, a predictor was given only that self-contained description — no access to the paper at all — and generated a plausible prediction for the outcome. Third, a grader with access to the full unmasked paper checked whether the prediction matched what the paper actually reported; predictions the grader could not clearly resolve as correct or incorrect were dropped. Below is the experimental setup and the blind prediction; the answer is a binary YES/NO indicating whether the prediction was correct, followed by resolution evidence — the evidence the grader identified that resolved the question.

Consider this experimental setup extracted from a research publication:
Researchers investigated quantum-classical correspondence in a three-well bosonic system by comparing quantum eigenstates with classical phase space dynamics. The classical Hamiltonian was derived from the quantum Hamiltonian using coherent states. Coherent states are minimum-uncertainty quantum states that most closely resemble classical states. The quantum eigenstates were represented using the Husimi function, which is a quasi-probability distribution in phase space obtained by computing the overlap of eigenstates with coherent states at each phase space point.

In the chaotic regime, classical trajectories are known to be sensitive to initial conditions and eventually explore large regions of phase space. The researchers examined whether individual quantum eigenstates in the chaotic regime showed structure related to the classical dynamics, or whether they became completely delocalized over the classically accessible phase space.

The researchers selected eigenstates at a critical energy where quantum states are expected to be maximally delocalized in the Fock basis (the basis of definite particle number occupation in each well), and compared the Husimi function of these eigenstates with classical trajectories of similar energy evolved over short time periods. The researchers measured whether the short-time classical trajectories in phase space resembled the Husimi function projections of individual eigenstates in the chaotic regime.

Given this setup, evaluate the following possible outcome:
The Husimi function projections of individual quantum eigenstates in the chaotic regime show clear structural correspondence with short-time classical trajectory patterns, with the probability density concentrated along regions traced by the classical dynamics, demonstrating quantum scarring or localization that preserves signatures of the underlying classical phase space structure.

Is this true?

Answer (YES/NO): YES